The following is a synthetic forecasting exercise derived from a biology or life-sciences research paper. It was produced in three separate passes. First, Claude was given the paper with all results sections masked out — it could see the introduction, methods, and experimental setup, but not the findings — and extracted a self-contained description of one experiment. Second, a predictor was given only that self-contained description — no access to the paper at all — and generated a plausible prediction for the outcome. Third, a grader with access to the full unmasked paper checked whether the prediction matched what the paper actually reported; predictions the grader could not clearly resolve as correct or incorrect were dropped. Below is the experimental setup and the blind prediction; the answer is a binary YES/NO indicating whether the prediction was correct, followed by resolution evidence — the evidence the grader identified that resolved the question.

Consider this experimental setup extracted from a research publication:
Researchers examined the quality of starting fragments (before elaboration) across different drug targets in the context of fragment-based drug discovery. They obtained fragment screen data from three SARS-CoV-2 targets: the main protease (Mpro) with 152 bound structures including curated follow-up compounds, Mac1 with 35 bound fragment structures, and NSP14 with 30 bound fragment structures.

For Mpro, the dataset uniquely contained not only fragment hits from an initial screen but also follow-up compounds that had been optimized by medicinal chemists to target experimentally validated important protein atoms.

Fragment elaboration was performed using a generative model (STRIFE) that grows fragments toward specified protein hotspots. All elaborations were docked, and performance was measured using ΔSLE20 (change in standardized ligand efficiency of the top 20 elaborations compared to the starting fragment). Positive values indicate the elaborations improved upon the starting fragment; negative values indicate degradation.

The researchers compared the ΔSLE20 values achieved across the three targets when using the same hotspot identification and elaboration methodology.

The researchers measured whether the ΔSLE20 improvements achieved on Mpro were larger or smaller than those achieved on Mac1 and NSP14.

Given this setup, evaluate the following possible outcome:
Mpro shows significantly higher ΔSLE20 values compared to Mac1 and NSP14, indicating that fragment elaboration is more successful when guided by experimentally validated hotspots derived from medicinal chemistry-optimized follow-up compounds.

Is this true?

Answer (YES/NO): NO